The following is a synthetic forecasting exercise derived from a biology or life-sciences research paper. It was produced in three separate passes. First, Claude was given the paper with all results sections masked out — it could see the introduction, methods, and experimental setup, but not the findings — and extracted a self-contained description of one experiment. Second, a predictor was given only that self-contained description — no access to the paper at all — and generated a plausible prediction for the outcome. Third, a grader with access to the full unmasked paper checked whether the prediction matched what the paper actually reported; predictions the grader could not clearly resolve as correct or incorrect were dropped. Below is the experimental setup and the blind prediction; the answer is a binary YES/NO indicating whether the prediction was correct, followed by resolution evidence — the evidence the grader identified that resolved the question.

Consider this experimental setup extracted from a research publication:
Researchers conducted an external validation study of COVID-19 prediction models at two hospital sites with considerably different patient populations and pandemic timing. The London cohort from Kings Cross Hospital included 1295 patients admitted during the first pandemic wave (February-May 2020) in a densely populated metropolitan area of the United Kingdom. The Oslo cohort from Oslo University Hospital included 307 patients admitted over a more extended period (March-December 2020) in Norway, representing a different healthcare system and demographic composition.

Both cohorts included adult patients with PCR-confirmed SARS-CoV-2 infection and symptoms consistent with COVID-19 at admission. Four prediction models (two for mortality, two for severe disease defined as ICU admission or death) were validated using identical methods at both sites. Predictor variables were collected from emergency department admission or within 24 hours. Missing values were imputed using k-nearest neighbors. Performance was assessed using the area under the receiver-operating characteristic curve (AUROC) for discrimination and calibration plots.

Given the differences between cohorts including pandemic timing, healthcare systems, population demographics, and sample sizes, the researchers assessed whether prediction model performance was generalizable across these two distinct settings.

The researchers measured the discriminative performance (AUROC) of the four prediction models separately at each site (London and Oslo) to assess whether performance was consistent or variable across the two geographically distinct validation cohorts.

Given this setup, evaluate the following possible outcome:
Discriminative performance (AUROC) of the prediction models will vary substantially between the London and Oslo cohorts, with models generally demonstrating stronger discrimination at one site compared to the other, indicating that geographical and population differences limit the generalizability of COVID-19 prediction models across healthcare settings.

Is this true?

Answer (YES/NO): YES